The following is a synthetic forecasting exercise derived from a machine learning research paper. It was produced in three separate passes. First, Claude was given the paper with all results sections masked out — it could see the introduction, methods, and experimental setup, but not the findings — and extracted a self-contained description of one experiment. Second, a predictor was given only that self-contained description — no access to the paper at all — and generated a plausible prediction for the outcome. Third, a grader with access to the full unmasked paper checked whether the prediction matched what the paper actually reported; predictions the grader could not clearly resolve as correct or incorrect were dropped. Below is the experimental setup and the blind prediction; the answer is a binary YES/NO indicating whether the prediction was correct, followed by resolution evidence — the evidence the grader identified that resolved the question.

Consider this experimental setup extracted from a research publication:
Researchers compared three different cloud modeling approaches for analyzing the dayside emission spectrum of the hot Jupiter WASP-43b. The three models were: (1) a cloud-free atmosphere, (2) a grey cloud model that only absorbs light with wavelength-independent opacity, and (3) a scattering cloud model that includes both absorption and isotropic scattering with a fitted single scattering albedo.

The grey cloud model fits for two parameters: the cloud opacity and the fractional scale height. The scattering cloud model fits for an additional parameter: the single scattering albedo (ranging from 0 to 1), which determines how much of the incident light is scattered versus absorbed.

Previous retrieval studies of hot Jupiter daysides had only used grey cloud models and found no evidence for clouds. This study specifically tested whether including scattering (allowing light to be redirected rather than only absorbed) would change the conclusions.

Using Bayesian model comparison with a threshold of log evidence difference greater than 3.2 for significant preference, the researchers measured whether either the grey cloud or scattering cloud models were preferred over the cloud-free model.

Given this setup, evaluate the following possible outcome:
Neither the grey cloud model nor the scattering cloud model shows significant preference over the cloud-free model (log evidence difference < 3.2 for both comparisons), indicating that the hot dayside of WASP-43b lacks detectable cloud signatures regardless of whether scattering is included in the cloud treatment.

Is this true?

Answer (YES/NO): NO